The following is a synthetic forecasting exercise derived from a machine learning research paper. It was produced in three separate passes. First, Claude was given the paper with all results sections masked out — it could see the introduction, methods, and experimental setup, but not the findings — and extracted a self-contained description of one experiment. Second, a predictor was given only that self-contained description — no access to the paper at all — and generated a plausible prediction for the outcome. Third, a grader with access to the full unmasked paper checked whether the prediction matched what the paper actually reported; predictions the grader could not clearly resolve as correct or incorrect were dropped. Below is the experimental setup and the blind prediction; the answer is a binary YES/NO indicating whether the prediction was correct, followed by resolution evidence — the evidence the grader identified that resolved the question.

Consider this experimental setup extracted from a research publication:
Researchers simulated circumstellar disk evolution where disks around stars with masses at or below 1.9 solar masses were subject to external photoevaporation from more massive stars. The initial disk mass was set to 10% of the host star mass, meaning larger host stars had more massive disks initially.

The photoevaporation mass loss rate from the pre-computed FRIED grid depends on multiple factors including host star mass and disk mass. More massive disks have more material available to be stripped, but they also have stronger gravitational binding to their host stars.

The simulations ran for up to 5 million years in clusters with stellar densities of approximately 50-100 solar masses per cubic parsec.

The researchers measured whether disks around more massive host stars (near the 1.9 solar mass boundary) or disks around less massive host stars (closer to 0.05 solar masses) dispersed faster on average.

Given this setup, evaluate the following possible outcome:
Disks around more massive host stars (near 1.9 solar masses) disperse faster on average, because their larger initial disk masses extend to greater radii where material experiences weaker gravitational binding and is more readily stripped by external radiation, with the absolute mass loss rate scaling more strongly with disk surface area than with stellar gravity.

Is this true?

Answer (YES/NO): NO